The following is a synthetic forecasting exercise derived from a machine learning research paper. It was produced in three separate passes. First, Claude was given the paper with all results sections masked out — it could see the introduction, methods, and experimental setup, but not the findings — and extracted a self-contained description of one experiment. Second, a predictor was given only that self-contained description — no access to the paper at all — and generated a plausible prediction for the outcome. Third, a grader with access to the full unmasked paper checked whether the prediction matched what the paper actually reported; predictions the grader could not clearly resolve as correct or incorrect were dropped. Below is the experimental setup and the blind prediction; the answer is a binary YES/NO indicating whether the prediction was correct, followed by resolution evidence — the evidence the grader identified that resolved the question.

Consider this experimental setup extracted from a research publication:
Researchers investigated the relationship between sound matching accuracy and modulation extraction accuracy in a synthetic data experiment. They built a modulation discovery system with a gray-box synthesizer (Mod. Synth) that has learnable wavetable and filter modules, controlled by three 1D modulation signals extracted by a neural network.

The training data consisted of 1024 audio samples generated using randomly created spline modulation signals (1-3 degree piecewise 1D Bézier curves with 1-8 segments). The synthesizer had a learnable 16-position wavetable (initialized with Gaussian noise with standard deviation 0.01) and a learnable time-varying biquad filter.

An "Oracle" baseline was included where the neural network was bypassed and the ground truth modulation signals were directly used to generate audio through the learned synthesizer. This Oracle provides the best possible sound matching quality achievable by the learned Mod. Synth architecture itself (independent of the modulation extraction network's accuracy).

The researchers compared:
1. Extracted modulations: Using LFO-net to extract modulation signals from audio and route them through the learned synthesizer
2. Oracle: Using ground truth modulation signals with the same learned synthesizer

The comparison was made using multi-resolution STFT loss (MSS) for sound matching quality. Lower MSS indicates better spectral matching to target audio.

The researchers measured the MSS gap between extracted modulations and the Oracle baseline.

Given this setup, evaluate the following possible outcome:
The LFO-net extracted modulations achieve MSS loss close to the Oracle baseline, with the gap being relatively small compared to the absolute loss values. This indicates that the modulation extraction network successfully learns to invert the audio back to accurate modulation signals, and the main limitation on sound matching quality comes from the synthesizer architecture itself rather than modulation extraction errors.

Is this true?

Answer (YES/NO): NO